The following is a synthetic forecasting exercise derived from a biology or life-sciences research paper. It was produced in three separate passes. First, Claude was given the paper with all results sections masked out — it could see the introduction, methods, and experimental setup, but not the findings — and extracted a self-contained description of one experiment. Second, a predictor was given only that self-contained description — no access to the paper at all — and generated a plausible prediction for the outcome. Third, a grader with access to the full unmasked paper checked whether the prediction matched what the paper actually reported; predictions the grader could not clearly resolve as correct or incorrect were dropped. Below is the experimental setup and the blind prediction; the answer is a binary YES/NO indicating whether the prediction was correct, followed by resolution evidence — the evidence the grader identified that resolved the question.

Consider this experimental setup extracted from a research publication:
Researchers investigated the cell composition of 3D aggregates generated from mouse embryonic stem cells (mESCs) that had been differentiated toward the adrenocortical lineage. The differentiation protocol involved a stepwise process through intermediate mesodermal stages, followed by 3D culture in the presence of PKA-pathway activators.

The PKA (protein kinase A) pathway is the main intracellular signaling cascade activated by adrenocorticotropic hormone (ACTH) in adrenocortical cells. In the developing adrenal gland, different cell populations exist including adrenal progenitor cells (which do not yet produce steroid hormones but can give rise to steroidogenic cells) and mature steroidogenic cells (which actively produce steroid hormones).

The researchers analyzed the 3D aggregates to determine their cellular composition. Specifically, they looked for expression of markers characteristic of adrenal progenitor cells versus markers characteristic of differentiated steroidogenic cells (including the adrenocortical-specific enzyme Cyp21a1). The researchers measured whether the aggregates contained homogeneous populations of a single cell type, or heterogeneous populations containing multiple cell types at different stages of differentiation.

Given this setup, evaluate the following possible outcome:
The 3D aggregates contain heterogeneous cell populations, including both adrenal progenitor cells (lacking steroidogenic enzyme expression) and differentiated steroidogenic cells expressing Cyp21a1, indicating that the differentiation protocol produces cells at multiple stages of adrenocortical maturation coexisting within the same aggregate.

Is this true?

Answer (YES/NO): YES